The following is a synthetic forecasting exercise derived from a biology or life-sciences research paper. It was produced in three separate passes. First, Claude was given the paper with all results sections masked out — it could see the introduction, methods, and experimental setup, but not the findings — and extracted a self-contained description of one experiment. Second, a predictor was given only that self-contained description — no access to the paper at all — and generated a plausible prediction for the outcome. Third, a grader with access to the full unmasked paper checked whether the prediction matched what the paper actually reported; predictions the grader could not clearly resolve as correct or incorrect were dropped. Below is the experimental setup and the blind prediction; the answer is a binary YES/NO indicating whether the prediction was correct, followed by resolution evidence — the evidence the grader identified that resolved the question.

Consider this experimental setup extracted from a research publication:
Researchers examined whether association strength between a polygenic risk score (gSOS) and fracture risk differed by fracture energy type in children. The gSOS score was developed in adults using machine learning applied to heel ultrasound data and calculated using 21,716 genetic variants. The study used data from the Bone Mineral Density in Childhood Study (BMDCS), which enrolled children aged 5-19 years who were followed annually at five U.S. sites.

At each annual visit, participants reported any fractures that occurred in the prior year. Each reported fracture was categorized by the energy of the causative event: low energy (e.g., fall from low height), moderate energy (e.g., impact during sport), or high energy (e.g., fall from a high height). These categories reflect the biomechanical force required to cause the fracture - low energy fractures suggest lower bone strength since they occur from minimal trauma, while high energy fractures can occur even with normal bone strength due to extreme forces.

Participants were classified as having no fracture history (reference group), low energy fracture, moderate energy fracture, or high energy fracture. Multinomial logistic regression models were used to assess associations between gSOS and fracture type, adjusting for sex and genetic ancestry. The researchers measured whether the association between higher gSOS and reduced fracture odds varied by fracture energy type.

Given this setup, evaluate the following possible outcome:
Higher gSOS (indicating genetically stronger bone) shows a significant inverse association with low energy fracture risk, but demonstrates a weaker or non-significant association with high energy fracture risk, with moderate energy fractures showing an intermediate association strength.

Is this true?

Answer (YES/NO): YES